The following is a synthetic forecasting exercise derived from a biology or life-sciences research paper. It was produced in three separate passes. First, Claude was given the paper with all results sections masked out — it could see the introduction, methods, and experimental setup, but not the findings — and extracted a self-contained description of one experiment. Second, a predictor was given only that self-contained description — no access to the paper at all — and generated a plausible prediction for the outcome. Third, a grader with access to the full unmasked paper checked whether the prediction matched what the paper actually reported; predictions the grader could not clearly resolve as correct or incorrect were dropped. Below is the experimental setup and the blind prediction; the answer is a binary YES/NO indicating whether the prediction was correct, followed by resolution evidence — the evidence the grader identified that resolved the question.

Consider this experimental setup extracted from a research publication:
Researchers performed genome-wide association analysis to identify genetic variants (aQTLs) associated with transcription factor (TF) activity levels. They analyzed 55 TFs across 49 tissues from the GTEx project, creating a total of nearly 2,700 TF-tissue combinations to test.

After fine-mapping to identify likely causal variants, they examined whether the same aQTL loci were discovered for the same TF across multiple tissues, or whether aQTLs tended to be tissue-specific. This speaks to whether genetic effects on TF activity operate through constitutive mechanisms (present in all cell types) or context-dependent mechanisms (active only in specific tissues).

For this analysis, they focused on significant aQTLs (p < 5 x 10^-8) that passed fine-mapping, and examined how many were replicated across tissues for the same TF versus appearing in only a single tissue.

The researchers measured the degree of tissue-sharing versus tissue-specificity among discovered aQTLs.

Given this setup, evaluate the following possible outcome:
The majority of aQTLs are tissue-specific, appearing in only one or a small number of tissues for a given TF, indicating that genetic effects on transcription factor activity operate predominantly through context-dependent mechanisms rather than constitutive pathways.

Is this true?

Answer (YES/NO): NO